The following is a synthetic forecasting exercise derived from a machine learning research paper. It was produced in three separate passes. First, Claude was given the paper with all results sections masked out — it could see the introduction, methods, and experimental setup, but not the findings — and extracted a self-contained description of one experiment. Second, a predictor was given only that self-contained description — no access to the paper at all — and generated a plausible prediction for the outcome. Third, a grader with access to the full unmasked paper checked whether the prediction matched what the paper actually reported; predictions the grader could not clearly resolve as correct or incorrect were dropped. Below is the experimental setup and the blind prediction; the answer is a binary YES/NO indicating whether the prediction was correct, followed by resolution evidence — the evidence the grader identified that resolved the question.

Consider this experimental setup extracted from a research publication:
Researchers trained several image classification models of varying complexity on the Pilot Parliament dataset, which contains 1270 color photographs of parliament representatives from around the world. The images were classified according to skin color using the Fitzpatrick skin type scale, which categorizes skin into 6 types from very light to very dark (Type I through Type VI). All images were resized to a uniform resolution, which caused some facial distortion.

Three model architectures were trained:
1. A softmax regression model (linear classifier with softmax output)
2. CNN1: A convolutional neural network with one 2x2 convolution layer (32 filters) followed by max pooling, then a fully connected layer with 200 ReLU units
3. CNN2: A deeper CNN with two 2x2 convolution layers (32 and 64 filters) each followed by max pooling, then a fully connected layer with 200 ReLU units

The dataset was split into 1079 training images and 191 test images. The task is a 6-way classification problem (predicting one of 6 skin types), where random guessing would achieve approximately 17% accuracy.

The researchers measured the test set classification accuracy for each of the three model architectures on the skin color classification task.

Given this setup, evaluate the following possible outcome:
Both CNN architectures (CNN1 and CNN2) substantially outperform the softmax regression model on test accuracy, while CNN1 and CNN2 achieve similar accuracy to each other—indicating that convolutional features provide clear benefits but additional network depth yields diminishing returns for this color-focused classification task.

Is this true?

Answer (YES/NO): YES